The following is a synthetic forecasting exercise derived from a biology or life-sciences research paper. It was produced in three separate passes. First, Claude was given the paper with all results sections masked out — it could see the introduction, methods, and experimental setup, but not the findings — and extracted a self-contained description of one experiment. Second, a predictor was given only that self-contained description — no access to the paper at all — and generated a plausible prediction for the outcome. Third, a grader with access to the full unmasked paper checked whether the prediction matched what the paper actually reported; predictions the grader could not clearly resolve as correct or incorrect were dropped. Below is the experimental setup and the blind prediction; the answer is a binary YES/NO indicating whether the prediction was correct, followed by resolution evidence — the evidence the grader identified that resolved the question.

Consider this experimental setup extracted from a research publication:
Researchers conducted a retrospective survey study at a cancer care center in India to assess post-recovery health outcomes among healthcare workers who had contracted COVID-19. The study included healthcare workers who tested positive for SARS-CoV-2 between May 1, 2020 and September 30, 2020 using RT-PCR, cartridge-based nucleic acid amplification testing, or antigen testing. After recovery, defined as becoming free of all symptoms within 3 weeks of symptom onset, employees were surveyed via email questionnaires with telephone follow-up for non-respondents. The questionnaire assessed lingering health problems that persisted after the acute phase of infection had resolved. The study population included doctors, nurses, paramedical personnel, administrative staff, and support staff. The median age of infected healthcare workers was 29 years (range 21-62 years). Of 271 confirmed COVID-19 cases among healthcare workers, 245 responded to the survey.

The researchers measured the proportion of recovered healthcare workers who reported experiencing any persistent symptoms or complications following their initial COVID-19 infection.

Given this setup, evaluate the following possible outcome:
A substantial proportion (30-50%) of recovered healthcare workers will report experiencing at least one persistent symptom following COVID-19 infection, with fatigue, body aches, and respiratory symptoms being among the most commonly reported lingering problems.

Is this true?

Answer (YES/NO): NO